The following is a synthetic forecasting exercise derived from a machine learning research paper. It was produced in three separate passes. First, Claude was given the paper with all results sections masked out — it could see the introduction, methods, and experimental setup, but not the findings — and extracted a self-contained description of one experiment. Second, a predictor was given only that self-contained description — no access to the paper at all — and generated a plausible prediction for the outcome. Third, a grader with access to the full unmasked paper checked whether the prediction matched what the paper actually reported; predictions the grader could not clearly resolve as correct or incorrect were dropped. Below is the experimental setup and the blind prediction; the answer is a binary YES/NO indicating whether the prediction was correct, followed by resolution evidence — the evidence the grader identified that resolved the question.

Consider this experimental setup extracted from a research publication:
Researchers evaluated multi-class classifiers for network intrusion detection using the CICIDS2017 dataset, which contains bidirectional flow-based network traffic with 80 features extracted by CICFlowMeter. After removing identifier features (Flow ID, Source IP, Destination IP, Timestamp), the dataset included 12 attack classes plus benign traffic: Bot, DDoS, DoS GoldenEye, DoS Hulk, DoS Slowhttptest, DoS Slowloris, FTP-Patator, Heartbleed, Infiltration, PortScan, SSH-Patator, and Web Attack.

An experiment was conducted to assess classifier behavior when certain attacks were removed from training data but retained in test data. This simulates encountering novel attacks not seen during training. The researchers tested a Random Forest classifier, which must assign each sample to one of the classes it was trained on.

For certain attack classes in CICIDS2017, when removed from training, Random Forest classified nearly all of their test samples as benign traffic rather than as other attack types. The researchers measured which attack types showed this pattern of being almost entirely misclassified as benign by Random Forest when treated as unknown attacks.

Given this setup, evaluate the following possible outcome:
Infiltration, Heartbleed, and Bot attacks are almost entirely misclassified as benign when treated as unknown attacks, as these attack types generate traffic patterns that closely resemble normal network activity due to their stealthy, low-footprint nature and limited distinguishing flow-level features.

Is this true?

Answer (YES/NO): NO